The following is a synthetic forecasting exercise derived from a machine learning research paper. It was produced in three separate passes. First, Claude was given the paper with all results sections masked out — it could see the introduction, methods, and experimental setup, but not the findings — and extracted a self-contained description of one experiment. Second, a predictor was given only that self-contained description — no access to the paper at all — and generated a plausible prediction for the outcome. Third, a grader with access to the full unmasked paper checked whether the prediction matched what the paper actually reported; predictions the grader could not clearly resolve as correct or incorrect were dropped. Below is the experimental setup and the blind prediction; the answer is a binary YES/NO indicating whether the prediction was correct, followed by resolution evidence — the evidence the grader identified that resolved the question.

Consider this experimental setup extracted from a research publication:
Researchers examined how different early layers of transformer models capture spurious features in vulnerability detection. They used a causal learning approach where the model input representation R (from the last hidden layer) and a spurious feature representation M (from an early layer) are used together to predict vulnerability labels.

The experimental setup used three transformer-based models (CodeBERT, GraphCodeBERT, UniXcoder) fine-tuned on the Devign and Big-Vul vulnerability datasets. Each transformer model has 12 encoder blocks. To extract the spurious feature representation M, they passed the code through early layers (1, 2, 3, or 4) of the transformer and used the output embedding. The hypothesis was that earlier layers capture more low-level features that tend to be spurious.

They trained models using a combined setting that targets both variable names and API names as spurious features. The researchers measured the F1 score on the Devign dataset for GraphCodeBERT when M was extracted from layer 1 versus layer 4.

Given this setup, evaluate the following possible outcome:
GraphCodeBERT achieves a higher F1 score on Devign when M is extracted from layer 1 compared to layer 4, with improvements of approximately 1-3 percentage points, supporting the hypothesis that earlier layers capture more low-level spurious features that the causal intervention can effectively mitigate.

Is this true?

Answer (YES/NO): NO